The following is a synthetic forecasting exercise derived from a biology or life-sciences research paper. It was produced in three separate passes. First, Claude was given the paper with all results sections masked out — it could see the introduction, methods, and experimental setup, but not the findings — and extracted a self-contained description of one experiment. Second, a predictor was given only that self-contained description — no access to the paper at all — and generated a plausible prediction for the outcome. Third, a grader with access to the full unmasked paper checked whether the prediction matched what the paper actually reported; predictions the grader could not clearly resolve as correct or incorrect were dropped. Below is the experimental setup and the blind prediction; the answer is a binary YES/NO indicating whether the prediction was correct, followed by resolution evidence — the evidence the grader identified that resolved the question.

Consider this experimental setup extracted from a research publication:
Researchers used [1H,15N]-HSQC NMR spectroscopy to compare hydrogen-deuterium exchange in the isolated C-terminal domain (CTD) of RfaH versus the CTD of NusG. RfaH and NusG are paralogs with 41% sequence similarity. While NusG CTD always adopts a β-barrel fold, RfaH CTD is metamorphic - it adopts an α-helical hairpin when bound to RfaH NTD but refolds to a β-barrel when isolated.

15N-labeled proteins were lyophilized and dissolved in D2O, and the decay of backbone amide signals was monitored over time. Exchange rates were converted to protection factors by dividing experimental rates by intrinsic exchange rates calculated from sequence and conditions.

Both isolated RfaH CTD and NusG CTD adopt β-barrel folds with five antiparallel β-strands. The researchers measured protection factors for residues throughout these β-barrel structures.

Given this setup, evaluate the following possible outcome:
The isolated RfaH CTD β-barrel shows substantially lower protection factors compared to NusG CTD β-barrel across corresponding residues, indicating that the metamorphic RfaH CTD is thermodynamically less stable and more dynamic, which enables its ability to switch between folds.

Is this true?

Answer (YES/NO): NO